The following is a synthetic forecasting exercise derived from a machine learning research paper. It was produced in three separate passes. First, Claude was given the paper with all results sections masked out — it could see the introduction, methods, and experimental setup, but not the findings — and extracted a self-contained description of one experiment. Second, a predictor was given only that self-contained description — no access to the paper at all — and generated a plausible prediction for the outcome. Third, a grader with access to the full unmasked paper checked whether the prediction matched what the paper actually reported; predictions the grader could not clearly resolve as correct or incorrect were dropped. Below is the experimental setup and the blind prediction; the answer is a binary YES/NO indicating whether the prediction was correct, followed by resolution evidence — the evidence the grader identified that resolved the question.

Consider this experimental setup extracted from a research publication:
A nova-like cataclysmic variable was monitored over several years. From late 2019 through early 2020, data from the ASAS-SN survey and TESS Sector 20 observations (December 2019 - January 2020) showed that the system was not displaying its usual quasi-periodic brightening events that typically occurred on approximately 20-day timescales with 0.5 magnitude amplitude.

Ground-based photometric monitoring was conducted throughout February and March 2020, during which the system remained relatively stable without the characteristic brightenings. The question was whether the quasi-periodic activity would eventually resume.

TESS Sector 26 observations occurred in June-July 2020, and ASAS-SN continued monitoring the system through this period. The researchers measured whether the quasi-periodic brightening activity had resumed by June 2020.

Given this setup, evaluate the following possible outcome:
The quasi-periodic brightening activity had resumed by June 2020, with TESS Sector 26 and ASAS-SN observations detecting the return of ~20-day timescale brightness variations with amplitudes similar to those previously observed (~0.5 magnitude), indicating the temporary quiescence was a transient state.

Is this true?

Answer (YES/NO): YES